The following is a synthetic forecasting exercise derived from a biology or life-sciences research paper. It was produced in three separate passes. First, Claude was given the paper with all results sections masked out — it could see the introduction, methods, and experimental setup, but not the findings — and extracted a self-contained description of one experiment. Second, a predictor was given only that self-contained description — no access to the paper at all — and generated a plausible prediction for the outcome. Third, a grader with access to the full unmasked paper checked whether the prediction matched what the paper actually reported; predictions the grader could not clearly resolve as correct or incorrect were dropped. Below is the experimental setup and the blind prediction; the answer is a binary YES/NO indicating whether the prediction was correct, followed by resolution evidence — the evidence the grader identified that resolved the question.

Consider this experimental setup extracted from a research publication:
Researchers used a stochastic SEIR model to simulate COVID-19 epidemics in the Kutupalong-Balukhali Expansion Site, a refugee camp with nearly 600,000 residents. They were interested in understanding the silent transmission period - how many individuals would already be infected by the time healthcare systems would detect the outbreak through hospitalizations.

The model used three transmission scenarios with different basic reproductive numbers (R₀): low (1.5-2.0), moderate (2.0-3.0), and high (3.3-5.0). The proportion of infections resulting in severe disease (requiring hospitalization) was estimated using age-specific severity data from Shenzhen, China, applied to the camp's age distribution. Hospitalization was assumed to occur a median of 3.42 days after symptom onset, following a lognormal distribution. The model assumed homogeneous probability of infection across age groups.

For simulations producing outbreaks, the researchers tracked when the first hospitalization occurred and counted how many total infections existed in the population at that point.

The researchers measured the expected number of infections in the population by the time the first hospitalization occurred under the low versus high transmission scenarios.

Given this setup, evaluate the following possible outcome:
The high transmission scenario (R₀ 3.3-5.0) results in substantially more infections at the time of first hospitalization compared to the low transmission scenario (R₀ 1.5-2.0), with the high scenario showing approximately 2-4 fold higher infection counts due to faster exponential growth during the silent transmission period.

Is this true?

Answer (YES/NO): YES